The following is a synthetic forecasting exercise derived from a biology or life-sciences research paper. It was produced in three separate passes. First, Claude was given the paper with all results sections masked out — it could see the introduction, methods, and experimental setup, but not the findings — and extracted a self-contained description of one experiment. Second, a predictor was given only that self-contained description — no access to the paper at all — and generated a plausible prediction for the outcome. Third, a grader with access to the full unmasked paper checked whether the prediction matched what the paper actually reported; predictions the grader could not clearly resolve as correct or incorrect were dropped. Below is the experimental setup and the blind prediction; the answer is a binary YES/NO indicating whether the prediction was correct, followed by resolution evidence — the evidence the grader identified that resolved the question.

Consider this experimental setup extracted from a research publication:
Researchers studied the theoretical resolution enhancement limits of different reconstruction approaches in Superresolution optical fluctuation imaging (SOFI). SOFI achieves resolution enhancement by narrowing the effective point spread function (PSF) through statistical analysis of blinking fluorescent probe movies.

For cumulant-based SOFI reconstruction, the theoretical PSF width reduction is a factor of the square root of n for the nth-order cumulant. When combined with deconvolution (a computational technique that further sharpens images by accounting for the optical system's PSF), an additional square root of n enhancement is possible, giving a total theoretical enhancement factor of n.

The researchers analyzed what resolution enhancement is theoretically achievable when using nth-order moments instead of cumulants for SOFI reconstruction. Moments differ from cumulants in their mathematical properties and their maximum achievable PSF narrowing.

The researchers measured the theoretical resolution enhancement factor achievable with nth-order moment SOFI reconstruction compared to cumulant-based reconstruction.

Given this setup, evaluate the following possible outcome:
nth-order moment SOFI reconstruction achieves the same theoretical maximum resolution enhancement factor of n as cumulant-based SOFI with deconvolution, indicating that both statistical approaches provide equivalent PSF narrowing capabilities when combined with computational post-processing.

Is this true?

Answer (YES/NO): NO